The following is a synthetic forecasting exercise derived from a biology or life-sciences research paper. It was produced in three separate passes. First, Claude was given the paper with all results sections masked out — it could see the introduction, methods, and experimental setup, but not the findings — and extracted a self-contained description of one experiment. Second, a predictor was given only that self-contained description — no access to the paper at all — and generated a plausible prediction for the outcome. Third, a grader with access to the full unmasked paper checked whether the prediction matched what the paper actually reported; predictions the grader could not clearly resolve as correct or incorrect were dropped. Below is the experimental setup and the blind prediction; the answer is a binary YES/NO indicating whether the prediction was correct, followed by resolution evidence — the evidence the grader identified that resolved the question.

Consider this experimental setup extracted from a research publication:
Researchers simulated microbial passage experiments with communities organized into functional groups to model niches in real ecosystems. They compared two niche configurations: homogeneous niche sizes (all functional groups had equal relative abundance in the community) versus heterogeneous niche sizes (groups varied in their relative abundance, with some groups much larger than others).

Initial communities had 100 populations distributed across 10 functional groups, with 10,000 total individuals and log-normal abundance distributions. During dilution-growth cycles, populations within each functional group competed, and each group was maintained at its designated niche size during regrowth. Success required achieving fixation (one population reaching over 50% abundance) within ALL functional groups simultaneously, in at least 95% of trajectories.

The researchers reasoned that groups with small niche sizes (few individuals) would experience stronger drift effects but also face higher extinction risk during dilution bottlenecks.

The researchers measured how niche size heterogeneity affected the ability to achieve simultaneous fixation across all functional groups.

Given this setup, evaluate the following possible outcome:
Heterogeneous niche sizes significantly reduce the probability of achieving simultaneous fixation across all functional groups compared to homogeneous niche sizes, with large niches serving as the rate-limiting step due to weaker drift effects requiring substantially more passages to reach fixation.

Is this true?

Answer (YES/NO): NO